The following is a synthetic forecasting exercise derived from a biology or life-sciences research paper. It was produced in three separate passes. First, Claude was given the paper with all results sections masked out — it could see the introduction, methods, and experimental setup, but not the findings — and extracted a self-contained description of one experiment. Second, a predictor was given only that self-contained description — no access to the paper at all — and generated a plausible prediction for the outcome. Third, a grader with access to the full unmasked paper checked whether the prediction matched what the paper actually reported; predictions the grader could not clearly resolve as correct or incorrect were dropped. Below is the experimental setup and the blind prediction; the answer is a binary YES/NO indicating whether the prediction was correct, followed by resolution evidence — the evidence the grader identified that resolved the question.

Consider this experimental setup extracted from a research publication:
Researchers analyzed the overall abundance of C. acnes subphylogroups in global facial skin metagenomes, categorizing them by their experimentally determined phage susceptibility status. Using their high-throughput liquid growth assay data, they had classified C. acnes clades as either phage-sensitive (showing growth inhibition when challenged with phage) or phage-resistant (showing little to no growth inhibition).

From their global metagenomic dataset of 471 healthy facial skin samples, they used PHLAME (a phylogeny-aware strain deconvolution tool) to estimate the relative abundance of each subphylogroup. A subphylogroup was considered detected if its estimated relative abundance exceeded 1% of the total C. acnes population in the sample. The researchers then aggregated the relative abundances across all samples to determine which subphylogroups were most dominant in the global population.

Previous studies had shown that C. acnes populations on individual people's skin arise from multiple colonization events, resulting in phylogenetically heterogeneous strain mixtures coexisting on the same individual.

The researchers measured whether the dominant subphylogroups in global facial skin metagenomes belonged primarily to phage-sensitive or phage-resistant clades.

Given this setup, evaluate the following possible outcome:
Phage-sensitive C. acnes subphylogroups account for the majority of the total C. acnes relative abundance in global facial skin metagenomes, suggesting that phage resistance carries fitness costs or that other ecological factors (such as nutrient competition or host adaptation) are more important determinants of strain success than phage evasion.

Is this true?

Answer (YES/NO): YES